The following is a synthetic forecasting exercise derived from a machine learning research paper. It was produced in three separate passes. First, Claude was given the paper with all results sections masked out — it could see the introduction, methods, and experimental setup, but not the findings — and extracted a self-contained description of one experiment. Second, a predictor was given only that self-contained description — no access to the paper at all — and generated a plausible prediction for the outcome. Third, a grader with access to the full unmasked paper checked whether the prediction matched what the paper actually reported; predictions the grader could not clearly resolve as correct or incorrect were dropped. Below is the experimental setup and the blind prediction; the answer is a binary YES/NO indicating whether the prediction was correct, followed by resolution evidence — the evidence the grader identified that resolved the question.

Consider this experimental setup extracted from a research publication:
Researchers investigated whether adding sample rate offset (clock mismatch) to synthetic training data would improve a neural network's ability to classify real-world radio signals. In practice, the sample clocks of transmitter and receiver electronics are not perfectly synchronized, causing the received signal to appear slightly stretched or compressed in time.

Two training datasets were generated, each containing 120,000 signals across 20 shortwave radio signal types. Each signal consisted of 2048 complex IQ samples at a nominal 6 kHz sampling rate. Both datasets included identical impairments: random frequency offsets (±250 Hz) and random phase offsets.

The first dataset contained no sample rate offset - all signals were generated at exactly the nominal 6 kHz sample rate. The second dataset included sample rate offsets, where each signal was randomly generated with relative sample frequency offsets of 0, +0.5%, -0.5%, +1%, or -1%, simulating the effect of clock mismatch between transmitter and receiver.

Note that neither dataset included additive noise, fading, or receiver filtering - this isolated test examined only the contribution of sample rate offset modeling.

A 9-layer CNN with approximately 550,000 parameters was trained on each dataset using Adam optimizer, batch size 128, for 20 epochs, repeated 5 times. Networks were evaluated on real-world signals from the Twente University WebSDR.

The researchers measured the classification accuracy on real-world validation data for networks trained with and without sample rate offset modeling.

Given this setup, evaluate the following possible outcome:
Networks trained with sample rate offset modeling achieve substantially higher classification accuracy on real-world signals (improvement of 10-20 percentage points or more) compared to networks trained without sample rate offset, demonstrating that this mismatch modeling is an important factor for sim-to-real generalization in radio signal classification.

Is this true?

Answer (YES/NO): NO